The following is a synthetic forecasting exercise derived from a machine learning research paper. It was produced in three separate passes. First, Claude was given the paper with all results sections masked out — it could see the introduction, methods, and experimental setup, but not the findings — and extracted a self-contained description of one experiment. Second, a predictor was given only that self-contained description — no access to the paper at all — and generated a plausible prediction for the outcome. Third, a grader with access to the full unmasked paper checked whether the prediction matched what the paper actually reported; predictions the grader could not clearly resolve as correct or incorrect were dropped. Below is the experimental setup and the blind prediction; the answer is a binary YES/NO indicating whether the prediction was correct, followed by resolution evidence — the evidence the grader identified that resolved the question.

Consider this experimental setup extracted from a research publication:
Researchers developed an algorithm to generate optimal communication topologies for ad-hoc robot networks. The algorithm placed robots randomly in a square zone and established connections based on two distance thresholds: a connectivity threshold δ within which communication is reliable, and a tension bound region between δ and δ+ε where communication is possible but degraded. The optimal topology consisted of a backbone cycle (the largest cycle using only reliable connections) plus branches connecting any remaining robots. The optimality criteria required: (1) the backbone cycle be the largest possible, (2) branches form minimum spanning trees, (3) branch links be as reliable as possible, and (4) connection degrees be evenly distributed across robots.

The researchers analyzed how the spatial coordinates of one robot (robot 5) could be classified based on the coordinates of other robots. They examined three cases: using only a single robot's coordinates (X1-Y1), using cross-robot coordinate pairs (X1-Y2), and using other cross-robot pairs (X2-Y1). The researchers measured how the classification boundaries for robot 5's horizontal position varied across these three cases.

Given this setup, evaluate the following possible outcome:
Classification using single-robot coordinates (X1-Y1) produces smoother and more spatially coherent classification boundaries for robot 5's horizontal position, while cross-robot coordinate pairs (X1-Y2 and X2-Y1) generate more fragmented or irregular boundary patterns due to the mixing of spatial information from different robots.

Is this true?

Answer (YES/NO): YES